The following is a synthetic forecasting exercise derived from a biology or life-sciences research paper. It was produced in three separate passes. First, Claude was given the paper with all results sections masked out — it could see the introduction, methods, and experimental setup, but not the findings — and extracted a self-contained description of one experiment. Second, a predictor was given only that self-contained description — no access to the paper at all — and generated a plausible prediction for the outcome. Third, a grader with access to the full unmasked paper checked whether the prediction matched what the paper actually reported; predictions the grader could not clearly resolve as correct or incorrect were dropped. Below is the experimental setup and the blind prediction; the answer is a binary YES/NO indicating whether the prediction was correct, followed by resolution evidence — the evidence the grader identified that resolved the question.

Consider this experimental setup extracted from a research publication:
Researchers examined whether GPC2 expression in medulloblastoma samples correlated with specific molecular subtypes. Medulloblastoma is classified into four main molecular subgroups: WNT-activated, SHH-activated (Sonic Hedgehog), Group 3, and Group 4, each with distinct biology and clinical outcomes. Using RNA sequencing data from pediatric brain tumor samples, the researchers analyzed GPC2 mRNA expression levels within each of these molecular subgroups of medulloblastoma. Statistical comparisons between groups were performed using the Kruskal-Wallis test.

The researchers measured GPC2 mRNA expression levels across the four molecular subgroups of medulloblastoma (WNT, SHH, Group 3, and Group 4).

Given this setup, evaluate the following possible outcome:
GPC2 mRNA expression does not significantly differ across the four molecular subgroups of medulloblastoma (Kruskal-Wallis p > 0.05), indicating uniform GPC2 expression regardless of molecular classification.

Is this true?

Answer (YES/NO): NO